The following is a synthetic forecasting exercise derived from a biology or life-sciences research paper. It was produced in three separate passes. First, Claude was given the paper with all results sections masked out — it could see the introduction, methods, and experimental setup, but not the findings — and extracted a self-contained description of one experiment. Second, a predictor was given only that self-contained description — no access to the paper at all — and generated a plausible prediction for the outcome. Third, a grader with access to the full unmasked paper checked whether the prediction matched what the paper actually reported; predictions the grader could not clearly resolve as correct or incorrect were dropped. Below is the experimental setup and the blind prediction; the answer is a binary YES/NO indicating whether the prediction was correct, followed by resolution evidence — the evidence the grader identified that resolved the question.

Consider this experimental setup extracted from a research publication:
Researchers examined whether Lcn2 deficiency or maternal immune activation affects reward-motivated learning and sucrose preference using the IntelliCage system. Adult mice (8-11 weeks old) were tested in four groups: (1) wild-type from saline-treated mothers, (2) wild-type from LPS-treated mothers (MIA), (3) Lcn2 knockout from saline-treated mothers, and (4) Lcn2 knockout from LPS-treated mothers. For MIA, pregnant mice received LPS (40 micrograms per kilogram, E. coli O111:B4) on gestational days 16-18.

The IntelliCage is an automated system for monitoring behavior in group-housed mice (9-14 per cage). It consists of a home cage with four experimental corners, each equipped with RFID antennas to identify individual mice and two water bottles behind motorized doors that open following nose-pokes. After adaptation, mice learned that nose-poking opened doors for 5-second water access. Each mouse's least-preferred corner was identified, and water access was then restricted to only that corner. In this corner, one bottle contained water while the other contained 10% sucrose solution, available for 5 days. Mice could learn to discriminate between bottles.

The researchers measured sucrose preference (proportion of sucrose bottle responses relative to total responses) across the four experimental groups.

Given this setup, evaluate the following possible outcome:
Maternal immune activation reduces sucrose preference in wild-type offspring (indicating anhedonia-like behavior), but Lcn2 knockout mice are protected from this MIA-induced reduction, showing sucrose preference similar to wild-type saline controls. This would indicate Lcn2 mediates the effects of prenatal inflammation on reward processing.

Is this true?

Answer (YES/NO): NO